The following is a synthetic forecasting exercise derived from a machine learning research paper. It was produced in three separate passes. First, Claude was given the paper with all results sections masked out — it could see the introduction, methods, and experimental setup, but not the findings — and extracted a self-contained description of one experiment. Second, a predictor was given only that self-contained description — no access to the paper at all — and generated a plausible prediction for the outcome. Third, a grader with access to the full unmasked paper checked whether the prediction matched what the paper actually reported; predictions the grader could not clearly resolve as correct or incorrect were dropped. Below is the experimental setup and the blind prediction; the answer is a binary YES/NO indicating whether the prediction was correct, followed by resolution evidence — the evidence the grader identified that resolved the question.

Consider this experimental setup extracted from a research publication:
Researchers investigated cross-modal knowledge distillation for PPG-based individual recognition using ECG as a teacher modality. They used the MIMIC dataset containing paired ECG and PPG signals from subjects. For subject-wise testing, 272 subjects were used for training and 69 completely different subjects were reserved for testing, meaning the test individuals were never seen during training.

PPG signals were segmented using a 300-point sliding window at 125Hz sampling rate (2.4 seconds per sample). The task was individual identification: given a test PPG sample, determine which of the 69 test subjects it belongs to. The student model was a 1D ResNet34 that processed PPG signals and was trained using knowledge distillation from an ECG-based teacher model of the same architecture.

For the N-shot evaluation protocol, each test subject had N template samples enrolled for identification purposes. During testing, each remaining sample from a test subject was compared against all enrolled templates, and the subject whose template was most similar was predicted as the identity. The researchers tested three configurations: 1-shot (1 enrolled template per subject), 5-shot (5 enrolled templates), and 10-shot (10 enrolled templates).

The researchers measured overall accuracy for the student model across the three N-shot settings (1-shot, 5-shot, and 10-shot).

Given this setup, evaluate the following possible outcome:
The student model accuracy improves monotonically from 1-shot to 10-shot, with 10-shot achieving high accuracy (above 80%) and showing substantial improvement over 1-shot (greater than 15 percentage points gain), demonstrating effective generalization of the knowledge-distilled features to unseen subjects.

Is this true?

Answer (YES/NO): NO